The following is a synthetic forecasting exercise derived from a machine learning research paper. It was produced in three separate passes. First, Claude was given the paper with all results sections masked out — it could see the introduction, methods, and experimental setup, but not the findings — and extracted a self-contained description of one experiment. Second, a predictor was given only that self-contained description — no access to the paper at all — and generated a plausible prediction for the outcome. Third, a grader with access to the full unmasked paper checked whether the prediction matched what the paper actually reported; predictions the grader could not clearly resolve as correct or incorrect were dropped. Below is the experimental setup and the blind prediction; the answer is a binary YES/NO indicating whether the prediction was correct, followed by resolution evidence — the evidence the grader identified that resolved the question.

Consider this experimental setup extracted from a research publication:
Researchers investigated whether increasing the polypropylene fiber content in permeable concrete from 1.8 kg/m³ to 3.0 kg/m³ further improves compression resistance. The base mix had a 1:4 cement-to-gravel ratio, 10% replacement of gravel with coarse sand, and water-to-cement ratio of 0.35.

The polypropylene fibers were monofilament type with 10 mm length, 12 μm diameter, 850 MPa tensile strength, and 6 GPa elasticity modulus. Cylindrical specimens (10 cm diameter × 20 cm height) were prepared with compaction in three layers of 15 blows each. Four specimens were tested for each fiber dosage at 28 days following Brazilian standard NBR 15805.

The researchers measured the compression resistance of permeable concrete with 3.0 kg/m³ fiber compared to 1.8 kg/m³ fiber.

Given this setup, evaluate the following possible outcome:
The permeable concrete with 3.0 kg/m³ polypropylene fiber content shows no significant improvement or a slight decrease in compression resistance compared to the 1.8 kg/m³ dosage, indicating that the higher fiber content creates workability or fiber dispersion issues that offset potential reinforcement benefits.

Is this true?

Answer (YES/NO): NO